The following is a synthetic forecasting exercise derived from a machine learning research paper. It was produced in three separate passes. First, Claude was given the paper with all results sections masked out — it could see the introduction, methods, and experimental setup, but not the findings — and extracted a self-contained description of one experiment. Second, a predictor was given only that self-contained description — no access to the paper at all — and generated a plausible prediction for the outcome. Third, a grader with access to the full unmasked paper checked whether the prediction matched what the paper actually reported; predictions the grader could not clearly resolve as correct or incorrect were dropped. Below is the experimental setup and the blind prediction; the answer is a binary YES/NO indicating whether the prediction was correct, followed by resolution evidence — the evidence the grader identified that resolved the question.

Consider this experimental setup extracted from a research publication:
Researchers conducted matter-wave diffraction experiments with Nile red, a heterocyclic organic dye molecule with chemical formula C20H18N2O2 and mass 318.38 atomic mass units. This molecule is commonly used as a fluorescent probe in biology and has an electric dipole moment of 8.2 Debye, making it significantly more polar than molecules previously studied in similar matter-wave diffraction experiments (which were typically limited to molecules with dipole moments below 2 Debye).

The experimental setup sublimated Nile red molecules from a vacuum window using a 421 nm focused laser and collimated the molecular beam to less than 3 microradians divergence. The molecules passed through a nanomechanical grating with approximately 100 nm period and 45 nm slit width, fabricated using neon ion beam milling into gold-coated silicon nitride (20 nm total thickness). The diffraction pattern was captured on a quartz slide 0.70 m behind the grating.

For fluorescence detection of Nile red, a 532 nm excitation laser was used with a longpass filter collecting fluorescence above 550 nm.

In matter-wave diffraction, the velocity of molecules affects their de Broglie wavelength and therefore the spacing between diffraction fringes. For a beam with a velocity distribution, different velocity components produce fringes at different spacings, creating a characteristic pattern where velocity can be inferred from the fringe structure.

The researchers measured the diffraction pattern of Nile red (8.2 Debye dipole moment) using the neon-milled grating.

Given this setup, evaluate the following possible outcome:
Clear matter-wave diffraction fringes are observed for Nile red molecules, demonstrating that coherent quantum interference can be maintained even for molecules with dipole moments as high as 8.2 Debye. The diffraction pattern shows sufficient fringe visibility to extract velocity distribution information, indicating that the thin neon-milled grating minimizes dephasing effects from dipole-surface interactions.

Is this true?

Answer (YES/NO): NO